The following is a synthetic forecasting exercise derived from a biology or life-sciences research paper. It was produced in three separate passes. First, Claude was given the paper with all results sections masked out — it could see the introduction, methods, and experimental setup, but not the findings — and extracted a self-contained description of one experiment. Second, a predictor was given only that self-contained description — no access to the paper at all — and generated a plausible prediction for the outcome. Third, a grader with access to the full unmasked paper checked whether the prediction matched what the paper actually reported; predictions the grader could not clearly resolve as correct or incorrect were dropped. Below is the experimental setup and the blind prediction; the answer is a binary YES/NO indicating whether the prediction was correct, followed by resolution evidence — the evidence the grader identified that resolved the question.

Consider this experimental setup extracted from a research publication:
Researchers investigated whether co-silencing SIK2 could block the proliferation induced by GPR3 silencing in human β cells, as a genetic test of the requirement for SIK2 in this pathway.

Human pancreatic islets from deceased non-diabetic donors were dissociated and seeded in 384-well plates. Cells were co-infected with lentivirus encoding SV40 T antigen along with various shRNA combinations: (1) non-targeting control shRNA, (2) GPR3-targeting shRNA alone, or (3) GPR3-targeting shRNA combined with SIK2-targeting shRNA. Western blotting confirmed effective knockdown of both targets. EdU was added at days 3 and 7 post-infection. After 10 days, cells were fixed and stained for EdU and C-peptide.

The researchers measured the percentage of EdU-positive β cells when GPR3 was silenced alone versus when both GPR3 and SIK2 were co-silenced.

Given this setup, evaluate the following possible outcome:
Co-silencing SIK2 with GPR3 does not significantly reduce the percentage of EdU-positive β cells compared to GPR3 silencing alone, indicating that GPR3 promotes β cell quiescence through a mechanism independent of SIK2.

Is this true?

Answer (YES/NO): NO